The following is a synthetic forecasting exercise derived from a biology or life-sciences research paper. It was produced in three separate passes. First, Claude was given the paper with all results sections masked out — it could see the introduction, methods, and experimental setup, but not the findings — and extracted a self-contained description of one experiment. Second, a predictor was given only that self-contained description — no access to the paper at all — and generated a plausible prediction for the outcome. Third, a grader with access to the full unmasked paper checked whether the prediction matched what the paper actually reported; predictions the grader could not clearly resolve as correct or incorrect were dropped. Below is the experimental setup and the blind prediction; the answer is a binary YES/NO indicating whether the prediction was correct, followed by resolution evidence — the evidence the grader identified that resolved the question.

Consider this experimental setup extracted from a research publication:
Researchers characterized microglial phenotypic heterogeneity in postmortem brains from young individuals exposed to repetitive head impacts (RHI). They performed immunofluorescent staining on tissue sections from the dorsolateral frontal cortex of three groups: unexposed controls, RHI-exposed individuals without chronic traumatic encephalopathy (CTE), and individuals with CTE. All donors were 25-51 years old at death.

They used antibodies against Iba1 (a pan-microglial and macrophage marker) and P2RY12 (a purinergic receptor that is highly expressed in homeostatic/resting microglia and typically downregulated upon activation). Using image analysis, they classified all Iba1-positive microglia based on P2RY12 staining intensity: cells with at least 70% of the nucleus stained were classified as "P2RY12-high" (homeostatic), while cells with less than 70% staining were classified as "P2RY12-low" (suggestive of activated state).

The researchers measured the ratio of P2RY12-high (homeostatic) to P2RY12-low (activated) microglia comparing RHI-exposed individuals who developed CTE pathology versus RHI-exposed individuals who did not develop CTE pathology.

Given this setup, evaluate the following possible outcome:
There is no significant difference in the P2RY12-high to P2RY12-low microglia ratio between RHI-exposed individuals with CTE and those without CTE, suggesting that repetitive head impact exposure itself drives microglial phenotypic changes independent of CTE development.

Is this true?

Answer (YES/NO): YES